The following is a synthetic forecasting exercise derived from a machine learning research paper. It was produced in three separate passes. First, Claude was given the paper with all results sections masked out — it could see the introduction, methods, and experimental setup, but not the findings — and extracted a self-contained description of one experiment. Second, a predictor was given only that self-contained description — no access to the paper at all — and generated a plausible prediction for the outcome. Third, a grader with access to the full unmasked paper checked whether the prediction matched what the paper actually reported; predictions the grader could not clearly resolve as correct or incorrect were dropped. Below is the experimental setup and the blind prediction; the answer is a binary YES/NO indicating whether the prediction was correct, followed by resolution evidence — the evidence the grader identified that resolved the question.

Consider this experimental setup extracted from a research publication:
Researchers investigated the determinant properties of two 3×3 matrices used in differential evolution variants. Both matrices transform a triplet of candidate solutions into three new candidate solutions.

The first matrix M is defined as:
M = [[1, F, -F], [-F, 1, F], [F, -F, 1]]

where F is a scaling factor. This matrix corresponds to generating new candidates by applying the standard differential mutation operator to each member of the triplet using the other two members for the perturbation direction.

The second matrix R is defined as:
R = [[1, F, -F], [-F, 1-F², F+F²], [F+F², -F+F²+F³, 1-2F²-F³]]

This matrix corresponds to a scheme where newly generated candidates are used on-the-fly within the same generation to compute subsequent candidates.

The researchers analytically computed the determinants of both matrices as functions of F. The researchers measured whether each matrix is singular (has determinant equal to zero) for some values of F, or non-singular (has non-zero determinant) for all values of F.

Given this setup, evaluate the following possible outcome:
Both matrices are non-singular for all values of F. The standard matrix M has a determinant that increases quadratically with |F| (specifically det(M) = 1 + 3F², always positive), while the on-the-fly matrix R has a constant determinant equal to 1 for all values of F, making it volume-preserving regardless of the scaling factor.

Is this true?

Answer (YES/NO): YES